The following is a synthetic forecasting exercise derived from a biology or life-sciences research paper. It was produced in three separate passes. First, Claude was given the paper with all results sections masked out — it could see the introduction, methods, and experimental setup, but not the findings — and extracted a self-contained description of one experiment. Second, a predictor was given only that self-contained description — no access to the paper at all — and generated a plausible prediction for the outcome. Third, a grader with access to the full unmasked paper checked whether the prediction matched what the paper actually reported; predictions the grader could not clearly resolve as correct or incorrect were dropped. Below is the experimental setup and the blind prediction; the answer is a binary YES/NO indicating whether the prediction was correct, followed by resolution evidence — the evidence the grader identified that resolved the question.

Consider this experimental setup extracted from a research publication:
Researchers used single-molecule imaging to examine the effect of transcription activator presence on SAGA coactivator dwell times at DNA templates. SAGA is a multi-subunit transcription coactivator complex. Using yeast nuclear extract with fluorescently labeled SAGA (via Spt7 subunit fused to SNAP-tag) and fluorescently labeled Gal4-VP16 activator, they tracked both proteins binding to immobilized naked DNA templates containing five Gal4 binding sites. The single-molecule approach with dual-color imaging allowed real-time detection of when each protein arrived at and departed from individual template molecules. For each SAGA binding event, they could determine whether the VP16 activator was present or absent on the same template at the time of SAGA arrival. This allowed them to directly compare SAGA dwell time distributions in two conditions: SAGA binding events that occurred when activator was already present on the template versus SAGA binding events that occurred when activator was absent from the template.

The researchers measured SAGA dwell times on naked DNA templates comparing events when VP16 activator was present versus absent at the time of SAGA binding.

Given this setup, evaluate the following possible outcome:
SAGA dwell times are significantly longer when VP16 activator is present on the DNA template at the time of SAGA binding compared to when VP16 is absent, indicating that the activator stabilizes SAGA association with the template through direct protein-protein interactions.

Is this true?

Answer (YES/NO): YES